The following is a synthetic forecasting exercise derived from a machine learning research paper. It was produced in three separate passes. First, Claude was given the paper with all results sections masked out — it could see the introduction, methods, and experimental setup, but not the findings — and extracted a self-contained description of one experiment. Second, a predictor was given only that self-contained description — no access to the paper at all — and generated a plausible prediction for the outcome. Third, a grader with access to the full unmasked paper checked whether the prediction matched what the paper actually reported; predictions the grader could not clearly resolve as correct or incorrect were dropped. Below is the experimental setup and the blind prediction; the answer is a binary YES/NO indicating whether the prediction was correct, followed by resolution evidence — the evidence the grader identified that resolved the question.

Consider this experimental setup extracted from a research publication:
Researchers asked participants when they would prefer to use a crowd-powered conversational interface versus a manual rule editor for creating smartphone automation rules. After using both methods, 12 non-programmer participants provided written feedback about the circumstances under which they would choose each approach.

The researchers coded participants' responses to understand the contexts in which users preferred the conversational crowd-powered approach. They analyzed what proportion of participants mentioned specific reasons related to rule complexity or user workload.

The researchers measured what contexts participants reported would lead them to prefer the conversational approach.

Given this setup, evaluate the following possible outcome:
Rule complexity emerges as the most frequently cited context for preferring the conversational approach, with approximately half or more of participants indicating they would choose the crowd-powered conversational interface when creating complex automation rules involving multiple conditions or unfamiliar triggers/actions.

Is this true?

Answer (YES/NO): YES